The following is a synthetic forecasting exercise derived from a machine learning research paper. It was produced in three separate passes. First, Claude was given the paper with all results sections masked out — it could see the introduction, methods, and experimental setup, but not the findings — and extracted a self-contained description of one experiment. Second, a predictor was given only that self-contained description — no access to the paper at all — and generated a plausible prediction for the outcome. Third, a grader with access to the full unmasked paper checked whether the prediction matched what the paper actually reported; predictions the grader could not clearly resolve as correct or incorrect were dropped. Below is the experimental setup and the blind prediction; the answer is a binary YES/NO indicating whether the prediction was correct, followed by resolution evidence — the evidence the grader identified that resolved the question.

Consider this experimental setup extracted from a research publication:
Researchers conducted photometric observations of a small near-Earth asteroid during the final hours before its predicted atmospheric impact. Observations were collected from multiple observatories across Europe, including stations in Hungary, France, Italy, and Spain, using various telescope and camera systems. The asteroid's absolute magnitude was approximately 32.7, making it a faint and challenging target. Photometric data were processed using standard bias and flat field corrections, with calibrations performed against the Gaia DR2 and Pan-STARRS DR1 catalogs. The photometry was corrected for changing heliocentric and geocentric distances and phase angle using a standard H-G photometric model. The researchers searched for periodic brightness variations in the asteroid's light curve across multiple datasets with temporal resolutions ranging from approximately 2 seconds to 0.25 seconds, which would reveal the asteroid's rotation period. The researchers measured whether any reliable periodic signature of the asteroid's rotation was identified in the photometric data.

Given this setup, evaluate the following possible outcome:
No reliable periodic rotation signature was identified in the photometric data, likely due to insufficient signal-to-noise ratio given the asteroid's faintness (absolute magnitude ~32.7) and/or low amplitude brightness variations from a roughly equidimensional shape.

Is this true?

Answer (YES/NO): YES